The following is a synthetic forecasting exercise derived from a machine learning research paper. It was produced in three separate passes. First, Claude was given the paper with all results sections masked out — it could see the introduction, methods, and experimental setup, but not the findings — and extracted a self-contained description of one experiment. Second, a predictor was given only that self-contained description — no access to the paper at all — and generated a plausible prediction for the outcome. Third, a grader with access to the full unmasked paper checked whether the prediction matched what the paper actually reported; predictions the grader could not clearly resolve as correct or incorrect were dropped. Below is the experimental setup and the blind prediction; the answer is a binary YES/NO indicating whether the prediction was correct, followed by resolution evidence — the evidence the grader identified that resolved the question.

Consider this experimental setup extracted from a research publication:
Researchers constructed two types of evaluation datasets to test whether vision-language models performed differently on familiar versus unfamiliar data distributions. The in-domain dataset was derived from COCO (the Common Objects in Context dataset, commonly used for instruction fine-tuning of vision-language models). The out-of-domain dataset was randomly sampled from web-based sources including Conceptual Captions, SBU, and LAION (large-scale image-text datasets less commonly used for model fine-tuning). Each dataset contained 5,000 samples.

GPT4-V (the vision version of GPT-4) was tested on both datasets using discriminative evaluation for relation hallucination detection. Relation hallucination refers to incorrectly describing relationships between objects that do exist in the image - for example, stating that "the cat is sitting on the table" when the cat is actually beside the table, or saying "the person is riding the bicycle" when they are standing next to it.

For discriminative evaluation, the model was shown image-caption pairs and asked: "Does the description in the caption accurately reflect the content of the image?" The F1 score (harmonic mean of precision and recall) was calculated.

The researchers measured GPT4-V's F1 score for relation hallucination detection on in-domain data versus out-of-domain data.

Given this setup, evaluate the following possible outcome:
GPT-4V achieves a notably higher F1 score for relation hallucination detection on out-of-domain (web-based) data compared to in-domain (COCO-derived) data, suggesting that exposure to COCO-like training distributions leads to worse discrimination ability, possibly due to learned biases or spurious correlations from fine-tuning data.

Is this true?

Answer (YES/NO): NO